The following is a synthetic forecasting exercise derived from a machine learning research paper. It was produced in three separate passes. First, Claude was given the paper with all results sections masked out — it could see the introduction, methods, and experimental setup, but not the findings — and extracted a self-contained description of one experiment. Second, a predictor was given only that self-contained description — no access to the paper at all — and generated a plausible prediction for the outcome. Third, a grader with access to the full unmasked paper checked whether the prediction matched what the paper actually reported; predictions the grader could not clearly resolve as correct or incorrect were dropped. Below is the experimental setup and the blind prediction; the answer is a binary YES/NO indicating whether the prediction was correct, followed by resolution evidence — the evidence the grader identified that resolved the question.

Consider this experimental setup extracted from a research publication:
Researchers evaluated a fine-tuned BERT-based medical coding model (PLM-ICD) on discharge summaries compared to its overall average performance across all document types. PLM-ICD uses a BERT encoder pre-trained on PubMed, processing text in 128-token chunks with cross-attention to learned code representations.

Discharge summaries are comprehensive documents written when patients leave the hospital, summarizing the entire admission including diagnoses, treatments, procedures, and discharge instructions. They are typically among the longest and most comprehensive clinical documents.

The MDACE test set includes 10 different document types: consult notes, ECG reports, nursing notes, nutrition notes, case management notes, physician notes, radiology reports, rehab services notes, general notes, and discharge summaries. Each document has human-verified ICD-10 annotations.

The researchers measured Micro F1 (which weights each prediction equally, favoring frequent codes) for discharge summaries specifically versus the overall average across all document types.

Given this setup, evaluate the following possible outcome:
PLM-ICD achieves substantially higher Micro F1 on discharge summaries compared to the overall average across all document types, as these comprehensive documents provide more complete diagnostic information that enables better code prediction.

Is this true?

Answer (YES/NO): YES